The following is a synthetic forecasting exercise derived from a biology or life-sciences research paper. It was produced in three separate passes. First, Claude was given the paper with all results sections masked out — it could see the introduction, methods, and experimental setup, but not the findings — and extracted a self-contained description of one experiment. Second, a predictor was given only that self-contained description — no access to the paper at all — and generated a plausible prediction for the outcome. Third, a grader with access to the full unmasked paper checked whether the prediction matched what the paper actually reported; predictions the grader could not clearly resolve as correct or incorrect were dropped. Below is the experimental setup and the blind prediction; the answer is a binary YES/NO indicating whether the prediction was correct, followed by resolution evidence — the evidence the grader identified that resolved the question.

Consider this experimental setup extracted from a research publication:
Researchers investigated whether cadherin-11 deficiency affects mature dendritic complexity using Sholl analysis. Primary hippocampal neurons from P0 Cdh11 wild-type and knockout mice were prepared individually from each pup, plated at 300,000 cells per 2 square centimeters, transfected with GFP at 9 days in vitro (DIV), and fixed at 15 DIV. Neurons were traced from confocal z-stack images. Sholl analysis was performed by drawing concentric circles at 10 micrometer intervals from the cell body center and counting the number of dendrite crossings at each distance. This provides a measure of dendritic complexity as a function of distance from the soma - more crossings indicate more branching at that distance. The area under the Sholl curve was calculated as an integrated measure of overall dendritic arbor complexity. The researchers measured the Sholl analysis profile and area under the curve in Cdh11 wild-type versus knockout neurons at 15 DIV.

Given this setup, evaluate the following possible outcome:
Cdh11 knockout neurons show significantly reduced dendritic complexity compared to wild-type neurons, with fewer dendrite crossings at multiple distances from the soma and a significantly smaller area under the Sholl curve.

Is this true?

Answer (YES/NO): NO